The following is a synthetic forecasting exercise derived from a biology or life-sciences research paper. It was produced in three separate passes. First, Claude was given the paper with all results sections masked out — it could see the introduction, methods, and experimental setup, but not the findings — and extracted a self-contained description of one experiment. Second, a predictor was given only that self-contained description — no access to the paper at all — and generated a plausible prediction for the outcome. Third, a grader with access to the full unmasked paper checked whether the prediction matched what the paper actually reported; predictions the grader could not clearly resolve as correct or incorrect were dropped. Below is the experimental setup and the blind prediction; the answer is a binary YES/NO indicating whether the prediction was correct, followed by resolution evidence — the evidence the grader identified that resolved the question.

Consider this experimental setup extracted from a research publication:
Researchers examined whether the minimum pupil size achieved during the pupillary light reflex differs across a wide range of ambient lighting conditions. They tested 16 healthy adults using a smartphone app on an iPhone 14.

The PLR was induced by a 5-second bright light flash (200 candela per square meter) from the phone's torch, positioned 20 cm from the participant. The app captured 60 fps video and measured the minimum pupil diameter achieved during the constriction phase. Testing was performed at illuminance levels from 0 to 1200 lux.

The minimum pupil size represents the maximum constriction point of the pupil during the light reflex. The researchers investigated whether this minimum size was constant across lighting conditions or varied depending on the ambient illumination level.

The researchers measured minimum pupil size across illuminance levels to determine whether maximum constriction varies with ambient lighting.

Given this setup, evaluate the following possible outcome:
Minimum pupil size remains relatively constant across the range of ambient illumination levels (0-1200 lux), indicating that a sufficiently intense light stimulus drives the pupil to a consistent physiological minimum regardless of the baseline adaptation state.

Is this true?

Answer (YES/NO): YES